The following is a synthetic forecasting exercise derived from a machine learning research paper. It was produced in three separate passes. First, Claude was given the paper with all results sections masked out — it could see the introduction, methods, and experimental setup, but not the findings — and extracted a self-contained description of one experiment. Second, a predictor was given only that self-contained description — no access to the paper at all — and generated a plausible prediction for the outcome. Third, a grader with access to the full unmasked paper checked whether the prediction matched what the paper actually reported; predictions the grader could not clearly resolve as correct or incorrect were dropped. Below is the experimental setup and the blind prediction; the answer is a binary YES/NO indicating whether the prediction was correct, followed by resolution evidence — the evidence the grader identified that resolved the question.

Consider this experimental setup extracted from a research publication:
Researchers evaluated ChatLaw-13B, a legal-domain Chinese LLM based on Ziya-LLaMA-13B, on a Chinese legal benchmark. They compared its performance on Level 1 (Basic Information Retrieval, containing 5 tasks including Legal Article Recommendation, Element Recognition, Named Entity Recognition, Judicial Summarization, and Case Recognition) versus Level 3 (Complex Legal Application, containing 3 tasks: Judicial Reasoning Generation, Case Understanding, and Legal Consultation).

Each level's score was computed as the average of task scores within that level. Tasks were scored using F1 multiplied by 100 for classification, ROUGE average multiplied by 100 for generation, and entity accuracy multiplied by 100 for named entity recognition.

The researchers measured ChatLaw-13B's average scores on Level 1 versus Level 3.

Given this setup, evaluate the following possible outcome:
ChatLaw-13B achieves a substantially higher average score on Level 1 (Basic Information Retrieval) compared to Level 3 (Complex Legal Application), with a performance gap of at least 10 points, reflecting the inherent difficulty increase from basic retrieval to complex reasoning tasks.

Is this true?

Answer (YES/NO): NO